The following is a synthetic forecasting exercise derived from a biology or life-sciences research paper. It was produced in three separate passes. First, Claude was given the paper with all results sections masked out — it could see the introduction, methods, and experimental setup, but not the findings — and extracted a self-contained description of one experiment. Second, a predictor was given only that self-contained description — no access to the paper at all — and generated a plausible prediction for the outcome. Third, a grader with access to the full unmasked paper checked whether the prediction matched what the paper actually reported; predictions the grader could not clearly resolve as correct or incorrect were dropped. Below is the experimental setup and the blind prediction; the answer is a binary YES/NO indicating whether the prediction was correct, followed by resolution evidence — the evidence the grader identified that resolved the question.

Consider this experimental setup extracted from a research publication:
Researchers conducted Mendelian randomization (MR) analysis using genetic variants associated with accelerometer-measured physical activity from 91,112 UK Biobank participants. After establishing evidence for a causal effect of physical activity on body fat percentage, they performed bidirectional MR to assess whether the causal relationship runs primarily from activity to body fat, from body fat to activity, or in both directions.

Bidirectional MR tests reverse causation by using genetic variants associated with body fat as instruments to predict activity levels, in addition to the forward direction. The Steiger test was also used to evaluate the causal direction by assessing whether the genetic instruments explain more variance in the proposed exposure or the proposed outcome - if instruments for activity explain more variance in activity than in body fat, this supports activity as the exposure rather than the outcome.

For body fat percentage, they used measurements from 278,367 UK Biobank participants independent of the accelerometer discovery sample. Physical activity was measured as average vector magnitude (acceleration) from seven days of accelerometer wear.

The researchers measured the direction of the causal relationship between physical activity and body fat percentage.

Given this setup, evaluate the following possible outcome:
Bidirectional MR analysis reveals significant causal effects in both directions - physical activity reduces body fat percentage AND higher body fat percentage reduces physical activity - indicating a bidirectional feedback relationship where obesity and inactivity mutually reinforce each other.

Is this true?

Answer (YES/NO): NO